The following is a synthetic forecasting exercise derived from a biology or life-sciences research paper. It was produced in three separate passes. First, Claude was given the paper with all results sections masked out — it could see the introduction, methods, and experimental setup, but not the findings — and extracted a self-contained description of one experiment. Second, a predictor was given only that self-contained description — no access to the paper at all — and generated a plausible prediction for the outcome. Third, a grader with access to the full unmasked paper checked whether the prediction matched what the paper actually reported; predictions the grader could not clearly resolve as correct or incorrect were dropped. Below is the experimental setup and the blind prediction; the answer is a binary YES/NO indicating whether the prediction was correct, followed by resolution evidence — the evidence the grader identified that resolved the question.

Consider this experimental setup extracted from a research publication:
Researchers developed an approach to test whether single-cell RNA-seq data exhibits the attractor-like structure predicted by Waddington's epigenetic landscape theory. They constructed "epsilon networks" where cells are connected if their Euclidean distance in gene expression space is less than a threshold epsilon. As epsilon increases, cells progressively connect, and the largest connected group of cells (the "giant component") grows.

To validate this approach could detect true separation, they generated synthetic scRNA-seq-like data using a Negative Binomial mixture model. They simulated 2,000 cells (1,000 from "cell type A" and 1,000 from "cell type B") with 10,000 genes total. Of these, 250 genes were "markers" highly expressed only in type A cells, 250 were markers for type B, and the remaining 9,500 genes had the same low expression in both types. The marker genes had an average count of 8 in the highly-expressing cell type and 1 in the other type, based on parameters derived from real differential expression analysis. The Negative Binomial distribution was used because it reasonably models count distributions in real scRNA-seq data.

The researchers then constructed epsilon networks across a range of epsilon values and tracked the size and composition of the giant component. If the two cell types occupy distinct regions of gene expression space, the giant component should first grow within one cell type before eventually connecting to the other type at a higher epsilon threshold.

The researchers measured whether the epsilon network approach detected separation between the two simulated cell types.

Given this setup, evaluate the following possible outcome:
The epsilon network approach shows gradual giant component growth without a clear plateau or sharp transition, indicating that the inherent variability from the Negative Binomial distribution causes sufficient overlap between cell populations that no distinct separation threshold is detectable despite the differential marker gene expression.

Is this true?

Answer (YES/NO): NO